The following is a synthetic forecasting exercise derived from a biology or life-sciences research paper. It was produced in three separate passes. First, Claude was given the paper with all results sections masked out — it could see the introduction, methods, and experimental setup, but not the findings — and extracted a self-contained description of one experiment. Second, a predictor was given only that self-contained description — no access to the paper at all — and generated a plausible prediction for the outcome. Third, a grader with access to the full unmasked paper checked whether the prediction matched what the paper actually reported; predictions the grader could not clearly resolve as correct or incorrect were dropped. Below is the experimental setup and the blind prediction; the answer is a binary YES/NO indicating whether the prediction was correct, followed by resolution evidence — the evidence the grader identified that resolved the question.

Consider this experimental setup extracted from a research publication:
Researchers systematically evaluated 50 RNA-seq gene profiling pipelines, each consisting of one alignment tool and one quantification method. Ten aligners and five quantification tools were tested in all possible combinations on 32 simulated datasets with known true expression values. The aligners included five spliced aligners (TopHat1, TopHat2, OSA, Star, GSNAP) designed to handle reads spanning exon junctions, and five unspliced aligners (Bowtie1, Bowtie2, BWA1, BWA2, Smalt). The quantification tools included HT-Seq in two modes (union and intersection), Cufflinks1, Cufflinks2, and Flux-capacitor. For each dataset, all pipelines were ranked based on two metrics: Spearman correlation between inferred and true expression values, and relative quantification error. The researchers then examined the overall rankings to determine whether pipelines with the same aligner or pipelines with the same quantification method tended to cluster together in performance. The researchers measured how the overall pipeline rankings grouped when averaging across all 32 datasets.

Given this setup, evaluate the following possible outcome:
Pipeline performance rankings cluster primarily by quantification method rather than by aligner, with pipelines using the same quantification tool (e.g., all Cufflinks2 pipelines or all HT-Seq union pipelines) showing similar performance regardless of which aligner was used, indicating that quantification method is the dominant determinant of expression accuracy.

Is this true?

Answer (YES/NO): YES